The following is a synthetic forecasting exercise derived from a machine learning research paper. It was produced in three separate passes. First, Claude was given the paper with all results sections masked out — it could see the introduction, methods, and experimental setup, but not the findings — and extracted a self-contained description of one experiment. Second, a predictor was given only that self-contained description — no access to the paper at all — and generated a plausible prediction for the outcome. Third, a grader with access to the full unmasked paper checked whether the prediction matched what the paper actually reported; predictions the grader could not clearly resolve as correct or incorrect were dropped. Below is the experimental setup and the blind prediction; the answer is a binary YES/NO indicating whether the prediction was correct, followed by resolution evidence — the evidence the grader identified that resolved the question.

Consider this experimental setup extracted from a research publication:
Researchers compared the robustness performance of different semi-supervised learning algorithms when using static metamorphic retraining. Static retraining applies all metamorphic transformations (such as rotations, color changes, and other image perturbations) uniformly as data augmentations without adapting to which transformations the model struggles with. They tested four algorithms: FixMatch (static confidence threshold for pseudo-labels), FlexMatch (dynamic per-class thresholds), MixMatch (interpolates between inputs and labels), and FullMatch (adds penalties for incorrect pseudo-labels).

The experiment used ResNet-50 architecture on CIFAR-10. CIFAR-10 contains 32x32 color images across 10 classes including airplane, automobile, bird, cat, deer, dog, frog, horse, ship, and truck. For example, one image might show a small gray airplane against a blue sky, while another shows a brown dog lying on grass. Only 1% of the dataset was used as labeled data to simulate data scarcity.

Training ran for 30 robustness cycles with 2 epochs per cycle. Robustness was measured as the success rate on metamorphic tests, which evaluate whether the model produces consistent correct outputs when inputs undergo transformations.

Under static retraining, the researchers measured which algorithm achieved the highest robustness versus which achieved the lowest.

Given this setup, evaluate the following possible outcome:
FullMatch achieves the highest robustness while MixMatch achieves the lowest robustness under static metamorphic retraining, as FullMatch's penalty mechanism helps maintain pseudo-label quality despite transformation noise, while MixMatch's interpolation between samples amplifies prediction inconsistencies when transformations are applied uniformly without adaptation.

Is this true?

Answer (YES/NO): NO